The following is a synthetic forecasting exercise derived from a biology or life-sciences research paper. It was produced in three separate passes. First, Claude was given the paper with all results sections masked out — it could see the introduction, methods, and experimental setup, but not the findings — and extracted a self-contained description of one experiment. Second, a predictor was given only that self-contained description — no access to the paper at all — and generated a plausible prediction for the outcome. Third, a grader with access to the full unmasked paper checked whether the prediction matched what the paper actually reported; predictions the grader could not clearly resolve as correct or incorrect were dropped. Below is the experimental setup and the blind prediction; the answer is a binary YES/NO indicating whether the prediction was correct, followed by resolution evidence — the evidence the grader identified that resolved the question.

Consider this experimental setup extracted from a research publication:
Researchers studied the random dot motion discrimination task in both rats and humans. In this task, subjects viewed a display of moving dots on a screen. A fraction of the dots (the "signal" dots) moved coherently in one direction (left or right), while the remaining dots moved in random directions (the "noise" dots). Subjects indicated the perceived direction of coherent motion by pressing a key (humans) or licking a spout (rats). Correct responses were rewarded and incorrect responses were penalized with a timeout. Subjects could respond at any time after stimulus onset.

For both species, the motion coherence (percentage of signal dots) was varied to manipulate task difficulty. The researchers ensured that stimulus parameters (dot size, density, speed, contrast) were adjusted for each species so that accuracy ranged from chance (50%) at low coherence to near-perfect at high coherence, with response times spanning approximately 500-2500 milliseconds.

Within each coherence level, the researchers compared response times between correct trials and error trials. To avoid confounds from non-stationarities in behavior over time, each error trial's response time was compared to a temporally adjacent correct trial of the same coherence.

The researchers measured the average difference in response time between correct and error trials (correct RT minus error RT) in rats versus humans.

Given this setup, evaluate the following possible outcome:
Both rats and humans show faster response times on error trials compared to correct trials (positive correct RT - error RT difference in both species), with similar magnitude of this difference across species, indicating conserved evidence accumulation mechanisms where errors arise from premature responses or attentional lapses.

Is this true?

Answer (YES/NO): NO